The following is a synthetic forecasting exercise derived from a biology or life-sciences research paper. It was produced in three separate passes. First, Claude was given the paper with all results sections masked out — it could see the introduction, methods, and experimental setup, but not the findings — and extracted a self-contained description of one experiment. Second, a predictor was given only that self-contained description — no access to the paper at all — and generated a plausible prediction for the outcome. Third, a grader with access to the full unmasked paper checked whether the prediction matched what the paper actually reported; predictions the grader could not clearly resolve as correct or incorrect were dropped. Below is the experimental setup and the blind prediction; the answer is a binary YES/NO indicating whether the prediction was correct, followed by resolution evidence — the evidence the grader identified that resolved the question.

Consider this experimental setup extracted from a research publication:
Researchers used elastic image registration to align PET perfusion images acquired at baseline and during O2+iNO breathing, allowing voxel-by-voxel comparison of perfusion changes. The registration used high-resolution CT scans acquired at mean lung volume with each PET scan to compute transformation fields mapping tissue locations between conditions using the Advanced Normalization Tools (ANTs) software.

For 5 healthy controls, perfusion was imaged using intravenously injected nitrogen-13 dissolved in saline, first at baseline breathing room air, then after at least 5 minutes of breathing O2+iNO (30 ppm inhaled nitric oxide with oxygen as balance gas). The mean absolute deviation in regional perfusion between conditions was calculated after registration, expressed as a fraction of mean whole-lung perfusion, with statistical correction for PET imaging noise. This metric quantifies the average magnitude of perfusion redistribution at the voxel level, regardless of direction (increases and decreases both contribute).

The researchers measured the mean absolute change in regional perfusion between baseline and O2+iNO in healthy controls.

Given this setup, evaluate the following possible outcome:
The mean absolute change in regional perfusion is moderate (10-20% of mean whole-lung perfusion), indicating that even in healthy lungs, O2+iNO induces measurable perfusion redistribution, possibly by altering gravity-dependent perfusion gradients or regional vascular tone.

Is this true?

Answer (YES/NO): YES